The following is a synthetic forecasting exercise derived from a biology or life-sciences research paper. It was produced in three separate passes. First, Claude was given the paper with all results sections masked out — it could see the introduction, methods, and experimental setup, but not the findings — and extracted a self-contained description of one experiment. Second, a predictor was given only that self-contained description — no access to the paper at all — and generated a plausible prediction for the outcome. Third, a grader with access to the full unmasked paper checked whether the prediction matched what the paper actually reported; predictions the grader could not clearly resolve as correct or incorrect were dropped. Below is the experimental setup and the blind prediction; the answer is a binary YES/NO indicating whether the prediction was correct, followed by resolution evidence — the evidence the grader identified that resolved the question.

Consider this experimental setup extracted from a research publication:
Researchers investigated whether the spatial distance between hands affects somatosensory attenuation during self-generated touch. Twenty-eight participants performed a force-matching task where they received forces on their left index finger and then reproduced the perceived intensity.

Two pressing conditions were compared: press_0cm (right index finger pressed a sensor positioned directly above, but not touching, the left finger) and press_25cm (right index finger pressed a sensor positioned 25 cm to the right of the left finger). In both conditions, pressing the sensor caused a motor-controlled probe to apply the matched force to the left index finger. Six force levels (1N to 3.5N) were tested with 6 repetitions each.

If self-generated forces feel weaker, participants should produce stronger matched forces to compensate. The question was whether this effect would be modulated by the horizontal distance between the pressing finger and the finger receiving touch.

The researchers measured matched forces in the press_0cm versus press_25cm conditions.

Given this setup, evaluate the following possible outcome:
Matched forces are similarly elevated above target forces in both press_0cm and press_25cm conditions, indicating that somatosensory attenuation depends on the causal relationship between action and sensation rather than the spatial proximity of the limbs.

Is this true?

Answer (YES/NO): NO